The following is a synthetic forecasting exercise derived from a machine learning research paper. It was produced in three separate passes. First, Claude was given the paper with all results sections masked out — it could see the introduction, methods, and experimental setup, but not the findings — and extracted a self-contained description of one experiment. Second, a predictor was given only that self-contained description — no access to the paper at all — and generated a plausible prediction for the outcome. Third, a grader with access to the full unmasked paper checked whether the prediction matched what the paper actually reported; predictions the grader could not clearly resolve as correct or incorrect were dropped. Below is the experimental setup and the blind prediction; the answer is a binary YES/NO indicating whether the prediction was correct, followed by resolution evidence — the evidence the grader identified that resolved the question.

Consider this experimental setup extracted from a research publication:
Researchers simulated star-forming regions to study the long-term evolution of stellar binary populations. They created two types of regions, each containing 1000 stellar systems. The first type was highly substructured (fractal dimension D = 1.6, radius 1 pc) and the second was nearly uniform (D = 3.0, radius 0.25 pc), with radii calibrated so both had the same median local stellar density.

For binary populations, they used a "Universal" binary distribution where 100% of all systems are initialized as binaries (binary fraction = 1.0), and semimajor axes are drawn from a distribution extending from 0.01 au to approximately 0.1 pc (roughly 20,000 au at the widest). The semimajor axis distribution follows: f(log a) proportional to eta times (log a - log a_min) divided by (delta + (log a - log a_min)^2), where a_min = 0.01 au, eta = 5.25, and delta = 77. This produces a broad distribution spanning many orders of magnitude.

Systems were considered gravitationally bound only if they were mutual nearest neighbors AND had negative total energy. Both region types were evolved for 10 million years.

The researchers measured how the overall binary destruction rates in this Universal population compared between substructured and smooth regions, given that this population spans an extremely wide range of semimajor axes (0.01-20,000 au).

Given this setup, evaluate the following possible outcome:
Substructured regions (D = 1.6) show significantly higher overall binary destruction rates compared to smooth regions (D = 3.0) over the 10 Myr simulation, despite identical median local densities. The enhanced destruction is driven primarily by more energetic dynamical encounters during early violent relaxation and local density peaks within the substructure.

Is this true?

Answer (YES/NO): NO